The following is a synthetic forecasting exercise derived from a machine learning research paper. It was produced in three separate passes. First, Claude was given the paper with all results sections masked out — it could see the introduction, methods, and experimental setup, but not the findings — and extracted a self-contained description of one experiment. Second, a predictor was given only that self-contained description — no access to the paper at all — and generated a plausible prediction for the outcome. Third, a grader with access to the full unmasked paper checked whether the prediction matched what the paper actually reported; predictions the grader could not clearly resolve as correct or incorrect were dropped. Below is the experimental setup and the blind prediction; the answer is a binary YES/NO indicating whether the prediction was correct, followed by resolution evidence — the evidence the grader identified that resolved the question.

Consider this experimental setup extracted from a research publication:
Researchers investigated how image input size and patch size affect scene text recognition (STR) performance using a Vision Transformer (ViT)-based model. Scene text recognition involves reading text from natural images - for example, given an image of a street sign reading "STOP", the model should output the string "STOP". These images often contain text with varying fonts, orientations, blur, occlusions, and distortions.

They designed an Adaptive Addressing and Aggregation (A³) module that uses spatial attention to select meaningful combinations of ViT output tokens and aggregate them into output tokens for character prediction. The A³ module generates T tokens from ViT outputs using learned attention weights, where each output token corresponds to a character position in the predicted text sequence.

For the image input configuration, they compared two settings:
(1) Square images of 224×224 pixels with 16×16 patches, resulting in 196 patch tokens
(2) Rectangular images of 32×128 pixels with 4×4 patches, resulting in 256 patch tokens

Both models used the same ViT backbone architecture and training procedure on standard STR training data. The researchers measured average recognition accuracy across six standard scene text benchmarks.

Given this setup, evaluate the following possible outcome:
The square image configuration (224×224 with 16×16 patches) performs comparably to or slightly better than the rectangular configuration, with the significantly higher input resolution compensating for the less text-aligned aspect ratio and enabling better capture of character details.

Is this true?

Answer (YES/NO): NO